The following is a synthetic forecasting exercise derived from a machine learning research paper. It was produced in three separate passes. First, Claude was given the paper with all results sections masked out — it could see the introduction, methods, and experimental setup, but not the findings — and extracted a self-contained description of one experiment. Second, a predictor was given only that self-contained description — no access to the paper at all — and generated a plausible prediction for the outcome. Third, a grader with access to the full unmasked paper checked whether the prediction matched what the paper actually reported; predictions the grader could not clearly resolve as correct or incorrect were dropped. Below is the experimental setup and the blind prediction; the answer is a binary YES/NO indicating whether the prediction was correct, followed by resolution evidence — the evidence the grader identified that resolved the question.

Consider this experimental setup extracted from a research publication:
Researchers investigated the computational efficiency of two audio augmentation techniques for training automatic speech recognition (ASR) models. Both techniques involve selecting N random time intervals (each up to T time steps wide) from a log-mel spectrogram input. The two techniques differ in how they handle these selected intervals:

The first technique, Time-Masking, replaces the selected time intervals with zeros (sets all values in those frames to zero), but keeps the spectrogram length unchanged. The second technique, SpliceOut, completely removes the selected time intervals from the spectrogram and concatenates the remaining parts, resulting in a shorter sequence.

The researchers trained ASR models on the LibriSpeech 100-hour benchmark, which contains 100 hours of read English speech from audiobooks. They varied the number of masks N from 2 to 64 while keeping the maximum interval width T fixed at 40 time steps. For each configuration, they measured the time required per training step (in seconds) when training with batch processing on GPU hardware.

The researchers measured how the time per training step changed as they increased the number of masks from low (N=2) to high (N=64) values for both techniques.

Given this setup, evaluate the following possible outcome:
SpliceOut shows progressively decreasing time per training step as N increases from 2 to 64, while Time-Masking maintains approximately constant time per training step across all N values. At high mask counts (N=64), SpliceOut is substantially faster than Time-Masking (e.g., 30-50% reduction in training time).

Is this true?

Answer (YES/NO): YES